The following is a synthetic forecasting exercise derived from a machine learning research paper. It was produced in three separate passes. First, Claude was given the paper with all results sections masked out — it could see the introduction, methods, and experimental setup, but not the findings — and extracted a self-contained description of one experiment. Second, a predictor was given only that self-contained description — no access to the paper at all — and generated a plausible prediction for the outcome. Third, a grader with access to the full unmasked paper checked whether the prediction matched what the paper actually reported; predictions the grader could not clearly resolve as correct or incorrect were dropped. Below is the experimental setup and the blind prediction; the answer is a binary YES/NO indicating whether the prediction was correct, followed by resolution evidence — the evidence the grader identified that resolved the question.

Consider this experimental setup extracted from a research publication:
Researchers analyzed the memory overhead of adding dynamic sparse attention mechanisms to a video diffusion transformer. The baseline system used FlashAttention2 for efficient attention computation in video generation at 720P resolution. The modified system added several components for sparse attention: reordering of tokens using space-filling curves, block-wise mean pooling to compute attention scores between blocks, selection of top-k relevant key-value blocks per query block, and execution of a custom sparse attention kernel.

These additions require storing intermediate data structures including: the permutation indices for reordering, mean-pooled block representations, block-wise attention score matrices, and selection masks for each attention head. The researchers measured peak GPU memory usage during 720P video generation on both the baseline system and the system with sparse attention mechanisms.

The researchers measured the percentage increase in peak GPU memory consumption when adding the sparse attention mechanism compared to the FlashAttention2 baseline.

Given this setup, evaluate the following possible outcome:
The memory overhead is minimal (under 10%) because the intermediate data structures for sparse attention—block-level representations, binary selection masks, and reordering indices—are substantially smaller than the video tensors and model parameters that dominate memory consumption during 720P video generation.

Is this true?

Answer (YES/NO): YES